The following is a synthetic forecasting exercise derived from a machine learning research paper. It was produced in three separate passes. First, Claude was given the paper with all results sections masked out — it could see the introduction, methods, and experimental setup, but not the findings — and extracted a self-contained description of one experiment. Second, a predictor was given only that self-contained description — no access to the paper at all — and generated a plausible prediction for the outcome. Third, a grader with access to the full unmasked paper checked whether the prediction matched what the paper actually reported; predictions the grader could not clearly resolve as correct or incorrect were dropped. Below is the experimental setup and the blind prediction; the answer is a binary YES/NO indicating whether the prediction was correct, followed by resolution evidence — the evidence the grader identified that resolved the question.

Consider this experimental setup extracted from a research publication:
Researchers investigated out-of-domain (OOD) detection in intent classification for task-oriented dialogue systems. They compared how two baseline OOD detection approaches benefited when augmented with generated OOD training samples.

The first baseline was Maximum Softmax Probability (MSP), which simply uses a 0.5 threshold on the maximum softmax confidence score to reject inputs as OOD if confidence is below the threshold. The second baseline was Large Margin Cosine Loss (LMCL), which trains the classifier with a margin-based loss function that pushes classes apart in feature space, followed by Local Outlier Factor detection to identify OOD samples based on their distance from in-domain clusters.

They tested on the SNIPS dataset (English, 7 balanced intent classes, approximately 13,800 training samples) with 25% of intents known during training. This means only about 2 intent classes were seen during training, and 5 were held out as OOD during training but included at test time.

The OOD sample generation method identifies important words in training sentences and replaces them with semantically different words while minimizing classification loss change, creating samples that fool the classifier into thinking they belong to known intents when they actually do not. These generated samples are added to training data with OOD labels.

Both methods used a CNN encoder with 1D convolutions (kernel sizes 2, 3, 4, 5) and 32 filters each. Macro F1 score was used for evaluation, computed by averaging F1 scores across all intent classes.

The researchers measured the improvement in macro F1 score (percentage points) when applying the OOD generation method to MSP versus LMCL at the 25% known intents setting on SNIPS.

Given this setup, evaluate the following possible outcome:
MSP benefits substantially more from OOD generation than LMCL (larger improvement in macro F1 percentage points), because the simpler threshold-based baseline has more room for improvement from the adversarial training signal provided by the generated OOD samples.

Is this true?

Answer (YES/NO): YES